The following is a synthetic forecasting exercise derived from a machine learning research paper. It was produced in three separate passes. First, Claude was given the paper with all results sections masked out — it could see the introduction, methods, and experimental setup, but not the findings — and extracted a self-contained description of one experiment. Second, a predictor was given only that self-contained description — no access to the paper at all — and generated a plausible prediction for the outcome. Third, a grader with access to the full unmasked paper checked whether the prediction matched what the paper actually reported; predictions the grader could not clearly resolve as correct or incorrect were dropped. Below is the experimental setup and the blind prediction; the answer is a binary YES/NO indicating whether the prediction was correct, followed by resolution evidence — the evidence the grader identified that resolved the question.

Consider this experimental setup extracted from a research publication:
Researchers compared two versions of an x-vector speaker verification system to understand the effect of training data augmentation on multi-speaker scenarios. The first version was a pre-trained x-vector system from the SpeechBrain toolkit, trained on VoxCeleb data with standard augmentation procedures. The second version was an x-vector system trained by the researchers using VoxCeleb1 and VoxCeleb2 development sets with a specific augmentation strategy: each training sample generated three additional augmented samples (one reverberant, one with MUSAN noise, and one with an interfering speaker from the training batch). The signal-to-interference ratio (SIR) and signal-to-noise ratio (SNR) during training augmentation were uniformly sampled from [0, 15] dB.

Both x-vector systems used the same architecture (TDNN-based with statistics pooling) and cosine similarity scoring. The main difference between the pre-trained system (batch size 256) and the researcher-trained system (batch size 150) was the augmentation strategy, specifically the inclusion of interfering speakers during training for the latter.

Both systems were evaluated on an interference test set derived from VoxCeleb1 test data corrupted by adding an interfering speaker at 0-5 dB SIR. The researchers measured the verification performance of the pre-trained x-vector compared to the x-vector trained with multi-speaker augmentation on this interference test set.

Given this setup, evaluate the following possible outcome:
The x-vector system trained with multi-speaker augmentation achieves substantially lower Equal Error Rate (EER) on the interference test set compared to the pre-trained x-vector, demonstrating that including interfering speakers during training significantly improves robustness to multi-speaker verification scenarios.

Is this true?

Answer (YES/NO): NO